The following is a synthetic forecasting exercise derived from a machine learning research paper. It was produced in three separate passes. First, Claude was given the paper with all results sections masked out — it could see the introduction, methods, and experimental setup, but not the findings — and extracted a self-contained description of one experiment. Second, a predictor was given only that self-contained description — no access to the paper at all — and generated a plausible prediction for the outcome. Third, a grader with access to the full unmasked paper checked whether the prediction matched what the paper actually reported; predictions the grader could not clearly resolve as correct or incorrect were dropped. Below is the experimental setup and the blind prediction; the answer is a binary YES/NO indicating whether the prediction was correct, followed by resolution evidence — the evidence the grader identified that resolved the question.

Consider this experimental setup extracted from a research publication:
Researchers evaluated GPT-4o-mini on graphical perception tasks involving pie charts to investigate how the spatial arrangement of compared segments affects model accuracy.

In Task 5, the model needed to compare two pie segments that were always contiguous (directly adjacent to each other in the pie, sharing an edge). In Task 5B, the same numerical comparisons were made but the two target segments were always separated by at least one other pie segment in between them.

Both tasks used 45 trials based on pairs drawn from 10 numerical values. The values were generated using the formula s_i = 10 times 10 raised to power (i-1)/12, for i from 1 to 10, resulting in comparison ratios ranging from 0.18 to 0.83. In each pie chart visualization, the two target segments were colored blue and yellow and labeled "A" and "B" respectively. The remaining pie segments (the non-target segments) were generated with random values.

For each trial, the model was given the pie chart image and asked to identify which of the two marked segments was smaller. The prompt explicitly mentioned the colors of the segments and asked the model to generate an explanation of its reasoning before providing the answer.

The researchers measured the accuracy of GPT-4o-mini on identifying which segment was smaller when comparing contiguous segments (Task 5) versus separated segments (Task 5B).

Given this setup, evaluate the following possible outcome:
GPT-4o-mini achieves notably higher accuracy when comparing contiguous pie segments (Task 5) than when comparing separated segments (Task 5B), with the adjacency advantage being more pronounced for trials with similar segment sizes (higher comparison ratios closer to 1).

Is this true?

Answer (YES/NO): NO